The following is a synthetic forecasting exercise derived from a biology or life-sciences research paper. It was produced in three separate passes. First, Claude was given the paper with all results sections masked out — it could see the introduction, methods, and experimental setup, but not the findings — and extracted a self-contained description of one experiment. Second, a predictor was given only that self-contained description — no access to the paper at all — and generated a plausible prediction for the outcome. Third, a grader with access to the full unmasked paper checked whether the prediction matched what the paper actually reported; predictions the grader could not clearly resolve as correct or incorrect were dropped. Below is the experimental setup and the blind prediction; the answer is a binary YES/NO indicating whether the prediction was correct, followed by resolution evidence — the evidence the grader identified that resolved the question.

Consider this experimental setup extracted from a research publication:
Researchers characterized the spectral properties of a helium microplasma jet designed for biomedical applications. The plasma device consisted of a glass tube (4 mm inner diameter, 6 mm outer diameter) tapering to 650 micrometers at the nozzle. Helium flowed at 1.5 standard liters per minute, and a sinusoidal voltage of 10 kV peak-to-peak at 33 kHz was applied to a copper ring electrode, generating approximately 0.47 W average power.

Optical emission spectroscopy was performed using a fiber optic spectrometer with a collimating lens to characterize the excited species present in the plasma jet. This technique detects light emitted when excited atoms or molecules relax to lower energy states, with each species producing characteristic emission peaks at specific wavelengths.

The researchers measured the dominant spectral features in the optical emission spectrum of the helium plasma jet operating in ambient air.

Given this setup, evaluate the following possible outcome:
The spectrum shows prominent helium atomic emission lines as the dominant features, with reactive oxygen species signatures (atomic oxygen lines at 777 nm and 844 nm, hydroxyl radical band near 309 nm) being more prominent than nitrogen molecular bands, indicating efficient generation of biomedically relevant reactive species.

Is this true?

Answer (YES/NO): NO